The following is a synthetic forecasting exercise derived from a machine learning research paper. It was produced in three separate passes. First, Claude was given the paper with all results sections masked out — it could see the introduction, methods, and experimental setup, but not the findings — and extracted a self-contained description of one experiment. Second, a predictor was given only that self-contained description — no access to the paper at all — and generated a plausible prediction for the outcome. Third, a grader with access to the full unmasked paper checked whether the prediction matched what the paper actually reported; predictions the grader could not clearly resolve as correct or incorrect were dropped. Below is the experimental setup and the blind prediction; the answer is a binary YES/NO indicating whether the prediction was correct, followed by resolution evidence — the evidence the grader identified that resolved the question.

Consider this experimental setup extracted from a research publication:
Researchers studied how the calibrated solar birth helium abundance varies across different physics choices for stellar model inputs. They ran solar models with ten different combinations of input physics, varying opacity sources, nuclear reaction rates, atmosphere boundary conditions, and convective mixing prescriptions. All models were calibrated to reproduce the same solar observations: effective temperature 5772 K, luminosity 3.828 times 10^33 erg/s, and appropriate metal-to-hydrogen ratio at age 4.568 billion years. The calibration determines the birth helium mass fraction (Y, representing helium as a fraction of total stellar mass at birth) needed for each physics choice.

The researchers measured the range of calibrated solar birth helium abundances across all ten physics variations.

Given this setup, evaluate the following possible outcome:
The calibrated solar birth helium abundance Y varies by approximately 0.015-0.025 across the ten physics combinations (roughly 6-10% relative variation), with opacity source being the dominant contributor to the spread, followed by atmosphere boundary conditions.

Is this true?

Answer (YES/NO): NO